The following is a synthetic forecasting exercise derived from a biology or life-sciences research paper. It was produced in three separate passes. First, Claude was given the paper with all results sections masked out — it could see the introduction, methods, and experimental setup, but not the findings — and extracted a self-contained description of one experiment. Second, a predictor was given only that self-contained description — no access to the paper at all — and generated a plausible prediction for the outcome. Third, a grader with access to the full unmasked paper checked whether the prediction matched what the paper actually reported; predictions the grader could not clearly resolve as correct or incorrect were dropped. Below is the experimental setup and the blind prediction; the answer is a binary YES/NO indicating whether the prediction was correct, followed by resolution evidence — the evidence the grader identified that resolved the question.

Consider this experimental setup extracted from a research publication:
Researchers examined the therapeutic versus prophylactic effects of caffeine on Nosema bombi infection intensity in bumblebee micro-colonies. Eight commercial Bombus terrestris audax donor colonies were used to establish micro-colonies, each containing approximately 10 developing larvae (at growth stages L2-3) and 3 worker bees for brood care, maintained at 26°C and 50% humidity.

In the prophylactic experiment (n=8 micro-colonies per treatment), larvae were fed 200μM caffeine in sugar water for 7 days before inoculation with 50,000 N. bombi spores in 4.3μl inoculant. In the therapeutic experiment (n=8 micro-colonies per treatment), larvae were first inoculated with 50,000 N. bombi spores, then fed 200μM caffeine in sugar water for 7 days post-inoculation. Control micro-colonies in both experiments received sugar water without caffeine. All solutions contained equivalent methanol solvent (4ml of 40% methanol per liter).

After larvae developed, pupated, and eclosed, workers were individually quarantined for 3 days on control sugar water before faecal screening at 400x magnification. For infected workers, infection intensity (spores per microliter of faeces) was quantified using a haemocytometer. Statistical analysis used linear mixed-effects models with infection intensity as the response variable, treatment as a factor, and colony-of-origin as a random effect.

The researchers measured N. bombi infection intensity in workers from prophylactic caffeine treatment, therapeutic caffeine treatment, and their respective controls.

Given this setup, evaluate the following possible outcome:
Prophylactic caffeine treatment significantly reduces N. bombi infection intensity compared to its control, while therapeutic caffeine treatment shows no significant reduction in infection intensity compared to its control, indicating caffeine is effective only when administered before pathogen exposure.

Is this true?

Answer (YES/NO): NO